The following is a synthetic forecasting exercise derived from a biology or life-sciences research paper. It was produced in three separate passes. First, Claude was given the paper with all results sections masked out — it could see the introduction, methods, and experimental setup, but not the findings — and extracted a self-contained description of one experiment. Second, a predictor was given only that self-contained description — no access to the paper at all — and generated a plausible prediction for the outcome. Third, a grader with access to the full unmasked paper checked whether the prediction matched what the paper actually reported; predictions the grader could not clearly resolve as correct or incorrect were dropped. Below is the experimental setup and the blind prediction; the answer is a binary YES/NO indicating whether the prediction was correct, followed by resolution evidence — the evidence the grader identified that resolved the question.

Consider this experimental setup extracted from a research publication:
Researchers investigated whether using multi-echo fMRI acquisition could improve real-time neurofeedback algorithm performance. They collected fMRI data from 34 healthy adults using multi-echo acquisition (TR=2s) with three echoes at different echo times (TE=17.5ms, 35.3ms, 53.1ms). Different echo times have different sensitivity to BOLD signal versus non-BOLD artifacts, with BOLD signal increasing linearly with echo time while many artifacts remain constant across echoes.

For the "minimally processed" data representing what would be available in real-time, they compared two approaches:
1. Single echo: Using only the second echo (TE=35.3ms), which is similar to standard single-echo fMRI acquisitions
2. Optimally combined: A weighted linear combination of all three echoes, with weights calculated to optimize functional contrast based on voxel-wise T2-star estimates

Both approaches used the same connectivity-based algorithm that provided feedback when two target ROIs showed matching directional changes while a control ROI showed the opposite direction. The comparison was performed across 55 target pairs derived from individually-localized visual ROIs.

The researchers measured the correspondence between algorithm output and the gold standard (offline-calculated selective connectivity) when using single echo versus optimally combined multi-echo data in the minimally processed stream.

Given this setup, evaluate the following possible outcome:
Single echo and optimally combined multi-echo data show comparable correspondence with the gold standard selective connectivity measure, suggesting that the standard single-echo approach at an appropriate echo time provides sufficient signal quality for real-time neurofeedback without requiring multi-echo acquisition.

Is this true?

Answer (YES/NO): NO